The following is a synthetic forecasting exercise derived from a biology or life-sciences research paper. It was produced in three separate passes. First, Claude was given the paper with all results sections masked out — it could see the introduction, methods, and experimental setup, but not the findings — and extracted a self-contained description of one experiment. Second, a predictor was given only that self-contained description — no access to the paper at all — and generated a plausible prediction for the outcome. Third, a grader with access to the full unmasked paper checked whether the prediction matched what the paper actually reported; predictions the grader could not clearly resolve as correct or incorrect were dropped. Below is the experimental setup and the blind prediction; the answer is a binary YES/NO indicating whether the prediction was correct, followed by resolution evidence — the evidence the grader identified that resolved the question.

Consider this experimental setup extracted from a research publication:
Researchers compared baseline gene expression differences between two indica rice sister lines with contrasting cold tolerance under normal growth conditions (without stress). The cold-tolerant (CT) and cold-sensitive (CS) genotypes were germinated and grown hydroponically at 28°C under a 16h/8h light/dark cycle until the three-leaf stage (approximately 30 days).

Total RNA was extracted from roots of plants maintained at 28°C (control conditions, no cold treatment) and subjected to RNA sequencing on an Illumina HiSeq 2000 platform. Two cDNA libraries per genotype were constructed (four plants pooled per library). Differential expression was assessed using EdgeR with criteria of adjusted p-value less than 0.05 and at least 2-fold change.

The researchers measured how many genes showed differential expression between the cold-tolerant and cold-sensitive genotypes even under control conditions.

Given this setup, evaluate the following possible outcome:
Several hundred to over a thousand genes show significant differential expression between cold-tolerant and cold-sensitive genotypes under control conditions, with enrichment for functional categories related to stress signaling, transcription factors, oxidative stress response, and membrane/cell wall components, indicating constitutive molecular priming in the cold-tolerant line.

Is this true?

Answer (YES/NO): NO